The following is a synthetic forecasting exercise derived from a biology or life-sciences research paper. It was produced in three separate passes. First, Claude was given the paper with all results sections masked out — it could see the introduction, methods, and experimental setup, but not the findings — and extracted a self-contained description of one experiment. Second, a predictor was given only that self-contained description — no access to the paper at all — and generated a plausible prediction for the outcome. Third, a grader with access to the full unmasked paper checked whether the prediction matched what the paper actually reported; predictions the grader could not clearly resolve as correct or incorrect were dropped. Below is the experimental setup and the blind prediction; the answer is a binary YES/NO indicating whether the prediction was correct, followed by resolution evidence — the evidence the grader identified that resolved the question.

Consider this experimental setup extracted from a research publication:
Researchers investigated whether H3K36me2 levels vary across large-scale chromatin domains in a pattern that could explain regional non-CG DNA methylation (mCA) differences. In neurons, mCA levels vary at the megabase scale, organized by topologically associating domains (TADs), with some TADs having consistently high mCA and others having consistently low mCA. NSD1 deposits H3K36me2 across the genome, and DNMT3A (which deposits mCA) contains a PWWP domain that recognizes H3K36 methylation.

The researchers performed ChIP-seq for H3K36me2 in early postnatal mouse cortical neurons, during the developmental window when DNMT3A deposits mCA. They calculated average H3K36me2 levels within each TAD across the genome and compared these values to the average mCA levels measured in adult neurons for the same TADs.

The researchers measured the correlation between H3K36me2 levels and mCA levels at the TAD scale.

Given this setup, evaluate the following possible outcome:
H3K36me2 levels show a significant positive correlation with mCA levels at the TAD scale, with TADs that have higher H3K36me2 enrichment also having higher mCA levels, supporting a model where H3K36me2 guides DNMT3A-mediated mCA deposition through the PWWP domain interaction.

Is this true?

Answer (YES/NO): YES